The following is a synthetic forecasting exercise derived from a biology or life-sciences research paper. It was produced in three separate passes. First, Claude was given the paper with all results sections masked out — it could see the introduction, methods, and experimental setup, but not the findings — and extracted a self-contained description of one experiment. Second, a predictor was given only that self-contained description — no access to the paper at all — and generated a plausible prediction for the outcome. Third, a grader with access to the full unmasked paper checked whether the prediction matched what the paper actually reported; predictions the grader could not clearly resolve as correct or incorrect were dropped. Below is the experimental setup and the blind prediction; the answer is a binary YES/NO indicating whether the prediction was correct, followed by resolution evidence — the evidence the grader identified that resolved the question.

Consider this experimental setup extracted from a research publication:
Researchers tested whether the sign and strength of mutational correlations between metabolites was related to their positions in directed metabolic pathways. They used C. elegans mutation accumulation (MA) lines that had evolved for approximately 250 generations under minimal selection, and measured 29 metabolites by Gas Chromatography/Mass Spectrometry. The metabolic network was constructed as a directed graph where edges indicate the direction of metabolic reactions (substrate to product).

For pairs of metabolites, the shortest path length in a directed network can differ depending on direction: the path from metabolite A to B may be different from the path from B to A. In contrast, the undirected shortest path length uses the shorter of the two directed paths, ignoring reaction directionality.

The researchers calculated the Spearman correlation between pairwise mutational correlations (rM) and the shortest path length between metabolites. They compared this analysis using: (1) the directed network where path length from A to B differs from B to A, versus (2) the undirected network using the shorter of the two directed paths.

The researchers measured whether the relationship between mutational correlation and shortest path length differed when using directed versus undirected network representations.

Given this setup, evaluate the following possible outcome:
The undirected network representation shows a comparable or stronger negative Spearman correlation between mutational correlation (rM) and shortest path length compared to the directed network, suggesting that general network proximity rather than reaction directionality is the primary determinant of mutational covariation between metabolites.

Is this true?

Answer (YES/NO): YES